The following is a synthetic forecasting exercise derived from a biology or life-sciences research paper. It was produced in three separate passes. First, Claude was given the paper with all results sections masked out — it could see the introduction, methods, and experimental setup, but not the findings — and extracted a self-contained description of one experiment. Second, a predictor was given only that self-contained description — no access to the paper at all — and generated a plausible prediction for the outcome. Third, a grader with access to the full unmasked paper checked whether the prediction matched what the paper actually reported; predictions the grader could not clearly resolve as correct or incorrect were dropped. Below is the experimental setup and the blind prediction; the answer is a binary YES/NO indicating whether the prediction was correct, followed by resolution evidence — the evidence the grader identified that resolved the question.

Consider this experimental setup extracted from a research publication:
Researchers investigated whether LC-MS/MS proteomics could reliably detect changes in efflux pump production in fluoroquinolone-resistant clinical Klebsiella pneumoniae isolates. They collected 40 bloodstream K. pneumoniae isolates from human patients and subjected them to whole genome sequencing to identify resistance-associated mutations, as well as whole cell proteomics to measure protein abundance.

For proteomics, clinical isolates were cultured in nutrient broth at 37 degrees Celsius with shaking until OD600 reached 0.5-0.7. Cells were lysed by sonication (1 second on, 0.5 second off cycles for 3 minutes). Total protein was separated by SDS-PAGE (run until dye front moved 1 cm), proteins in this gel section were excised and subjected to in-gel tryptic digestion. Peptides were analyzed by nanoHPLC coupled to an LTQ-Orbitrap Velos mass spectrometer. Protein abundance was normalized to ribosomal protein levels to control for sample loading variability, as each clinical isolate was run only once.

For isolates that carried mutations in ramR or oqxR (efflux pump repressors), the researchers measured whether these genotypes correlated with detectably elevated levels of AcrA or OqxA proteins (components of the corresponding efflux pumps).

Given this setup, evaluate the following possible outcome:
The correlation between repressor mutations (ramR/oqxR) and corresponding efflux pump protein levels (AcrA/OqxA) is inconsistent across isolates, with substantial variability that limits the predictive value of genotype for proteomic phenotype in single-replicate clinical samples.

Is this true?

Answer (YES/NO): NO